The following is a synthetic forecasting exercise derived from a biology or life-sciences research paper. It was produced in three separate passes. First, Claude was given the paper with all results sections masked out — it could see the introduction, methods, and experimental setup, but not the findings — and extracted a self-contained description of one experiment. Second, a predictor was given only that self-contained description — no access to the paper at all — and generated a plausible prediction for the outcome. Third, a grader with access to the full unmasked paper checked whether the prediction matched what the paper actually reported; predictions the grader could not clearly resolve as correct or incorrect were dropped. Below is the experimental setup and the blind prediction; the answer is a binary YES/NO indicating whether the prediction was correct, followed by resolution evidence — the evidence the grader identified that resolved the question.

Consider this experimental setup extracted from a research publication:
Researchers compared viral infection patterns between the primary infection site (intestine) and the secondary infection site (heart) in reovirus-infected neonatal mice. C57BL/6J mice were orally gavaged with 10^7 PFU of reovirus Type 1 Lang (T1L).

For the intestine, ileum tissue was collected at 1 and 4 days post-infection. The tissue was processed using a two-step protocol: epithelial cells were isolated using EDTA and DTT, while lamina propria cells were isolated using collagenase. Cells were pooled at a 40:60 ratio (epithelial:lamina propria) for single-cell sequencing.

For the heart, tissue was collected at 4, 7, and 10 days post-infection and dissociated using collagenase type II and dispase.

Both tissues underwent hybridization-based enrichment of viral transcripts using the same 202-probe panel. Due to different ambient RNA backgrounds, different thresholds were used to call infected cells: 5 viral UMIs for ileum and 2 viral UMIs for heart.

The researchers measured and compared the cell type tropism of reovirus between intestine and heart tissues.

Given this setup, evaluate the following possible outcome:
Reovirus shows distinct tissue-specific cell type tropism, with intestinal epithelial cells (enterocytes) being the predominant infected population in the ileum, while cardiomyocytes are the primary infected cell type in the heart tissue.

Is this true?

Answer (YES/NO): NO